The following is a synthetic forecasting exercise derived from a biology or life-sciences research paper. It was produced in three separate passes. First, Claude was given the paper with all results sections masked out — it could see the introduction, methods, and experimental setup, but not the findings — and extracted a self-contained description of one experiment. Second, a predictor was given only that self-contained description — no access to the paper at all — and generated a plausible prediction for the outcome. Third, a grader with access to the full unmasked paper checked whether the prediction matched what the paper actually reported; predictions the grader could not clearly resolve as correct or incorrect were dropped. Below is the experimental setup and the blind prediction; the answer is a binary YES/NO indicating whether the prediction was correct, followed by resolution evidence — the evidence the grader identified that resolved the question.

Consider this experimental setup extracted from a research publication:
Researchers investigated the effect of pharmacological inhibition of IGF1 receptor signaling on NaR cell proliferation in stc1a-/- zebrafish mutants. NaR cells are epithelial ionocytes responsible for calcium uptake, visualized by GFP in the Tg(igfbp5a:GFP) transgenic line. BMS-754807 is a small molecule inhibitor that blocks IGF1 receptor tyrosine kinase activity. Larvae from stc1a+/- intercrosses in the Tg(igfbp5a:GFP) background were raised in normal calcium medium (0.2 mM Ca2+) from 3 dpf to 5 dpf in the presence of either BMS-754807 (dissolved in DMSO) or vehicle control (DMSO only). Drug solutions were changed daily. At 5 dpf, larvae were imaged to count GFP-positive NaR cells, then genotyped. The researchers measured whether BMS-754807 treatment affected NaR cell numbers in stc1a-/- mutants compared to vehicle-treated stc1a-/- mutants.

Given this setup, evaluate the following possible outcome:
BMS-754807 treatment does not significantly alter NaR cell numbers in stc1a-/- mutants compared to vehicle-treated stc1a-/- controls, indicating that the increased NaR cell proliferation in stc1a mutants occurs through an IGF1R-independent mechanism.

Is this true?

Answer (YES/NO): NO